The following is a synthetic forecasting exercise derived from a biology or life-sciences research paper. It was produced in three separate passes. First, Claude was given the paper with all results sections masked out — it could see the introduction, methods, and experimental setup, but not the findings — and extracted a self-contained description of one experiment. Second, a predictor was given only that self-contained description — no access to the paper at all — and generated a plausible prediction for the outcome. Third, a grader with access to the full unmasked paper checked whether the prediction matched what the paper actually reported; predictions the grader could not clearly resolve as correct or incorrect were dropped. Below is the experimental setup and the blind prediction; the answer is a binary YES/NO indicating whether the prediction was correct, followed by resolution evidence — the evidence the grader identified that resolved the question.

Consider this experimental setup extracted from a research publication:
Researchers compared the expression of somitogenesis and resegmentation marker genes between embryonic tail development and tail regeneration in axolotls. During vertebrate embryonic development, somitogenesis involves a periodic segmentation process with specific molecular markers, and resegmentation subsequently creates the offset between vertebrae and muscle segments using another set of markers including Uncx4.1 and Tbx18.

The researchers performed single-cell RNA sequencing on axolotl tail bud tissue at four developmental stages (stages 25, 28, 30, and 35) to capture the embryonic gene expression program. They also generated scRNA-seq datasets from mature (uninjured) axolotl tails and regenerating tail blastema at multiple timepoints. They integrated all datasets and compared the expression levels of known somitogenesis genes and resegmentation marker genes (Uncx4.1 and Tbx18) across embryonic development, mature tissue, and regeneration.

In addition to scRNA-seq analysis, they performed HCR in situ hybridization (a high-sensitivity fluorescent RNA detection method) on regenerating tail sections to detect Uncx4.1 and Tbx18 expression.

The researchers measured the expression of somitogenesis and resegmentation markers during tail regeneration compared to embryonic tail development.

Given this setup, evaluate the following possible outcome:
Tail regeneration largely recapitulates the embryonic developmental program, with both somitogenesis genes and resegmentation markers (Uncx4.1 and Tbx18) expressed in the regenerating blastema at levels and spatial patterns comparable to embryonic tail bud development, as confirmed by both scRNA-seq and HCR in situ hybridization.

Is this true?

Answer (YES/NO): NO